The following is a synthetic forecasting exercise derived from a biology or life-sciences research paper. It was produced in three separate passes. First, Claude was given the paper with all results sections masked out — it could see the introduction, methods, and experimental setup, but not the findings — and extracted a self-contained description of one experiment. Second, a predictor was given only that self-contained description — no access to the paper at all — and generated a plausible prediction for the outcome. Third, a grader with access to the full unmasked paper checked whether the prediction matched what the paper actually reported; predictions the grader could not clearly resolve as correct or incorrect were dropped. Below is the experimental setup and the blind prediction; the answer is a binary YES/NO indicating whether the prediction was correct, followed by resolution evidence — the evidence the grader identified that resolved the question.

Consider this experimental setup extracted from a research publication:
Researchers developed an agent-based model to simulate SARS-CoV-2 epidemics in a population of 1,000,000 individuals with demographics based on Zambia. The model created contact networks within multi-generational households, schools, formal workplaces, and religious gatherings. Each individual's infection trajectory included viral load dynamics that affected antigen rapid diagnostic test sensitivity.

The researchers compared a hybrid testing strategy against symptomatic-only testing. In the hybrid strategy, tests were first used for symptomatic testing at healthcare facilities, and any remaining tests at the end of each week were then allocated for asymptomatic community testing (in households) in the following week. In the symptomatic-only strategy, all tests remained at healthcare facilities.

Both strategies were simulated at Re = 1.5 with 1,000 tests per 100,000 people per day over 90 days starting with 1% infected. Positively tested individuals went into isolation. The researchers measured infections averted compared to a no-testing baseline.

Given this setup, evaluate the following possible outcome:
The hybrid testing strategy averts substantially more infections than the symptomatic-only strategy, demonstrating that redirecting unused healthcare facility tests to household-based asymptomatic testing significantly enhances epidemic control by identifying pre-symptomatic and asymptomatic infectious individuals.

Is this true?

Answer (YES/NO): NO